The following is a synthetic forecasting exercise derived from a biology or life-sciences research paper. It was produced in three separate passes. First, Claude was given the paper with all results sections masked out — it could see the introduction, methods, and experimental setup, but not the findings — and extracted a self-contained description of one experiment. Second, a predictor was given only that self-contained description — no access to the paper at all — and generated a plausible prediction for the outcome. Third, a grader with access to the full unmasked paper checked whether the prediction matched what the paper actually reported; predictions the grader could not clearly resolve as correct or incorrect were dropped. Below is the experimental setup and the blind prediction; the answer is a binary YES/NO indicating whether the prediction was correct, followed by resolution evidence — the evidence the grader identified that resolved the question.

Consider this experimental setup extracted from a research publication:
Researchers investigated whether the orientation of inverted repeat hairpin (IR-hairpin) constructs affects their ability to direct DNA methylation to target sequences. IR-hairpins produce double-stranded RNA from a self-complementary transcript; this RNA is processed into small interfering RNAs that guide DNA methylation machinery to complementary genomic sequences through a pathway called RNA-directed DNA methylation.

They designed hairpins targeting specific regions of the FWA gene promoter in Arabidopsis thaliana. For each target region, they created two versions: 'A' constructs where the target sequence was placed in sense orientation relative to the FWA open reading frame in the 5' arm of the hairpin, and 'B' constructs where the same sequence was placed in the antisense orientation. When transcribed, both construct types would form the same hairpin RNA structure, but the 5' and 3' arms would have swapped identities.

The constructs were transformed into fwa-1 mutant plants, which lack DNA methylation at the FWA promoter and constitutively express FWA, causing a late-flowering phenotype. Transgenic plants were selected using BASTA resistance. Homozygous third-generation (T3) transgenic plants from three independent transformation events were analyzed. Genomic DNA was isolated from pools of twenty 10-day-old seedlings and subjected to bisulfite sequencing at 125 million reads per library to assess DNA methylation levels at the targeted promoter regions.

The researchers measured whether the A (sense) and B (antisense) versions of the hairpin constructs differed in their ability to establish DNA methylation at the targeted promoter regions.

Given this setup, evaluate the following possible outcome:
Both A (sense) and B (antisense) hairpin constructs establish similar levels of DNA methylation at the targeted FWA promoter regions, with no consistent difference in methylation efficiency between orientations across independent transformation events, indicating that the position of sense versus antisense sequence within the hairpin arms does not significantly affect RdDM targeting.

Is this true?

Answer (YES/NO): YES